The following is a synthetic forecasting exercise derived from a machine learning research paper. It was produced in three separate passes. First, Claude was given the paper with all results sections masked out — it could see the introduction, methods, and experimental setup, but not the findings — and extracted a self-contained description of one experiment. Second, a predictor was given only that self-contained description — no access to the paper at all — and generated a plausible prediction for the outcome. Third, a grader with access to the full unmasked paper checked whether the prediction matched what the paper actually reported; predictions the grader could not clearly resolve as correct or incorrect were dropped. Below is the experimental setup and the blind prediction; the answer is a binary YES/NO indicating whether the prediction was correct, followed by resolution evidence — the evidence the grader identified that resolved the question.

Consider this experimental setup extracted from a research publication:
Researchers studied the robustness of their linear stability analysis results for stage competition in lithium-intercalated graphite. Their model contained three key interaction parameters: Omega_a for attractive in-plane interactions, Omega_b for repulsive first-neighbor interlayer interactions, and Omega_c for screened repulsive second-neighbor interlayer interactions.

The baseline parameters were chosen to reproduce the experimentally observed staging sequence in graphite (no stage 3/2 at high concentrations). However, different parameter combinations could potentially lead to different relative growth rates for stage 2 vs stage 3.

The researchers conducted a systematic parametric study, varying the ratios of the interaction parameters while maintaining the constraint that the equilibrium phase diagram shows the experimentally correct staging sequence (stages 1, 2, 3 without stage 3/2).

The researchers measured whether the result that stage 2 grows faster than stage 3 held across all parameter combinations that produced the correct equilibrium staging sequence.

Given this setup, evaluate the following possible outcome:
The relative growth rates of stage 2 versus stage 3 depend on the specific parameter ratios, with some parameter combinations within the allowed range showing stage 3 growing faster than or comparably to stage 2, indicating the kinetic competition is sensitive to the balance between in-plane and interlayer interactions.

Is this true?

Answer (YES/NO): NO